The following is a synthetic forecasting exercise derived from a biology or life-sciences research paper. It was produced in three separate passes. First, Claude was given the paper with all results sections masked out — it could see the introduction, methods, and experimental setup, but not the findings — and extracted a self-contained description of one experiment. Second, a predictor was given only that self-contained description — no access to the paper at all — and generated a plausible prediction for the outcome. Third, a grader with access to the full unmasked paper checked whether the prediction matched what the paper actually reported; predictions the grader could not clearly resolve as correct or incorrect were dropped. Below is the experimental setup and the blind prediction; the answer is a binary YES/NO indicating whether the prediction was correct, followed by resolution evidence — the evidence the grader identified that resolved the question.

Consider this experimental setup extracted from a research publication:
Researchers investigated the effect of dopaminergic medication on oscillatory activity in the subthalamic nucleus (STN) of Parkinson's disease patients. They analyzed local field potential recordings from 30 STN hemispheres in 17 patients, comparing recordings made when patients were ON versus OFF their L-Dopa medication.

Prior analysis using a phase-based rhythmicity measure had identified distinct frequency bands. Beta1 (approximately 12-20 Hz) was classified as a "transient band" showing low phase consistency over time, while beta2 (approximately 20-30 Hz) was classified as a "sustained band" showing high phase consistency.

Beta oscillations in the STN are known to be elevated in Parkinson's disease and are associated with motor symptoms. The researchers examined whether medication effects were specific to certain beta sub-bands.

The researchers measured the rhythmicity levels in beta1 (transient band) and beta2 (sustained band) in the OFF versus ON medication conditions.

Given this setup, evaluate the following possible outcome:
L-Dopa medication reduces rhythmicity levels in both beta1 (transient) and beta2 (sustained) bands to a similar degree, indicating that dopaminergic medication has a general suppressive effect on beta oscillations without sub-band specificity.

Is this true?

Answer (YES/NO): NO